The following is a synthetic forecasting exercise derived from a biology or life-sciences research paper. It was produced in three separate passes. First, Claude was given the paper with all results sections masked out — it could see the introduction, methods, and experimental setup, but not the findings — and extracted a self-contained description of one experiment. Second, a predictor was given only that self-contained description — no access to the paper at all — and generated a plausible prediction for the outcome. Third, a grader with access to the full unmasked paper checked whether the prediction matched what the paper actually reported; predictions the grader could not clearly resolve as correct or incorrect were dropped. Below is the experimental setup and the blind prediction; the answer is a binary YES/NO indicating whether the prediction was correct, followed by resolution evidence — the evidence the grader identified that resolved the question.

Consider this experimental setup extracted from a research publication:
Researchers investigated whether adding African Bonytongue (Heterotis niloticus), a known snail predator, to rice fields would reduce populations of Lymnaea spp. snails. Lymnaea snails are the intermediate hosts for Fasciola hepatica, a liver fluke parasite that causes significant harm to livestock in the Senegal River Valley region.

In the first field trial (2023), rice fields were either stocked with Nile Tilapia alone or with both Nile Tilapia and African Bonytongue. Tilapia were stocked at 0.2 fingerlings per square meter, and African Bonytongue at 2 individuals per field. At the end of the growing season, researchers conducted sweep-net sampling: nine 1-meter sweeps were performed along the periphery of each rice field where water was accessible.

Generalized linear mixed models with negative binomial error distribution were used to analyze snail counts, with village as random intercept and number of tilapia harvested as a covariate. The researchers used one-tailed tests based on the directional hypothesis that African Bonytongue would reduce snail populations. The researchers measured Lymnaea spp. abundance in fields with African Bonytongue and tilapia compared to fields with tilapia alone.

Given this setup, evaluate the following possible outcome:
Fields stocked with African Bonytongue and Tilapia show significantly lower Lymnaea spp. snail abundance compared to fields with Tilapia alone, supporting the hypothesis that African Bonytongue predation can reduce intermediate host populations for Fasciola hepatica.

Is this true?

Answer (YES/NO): NO